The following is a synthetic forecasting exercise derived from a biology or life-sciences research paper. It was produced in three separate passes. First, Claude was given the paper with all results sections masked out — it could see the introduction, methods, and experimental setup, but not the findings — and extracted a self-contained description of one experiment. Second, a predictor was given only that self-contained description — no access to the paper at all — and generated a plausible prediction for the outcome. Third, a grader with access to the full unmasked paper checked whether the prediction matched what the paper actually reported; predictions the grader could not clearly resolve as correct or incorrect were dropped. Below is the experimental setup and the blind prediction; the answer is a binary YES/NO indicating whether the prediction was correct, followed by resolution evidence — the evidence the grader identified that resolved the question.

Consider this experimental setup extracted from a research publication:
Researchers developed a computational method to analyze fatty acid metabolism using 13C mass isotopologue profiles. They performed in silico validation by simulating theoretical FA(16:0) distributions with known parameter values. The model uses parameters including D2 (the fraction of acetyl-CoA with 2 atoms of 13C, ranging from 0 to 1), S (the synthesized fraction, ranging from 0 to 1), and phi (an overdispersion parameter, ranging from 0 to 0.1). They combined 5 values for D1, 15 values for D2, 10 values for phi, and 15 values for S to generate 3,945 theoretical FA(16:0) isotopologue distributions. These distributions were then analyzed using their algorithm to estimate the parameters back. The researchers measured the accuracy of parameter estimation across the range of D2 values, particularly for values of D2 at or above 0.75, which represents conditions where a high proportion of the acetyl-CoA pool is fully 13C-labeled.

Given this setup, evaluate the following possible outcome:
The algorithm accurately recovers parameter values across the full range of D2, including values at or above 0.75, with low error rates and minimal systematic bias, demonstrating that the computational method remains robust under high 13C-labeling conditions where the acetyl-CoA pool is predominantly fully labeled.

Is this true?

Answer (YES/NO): NO